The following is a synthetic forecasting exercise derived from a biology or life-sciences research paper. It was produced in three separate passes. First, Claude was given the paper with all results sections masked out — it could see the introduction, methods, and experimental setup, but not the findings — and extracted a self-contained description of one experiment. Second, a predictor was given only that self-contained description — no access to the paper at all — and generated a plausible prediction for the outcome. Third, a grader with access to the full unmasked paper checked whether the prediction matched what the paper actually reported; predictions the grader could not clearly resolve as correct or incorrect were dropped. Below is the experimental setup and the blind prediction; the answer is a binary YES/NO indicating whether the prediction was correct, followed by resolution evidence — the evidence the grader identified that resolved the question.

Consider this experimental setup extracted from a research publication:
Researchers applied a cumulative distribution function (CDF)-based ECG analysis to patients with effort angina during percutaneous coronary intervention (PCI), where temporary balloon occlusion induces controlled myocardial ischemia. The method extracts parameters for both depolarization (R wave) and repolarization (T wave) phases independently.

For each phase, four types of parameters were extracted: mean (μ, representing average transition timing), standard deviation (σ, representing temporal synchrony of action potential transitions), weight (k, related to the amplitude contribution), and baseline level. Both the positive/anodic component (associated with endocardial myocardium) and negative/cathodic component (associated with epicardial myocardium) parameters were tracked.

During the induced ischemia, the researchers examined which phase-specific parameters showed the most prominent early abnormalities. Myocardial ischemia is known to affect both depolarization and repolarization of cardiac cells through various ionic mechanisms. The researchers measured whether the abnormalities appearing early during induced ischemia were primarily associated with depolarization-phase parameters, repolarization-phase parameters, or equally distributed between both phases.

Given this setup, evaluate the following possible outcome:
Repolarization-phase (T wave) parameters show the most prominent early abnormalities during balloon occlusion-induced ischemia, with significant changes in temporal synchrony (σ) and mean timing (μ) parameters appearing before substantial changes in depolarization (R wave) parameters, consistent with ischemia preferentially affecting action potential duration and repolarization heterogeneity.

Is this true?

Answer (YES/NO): YES